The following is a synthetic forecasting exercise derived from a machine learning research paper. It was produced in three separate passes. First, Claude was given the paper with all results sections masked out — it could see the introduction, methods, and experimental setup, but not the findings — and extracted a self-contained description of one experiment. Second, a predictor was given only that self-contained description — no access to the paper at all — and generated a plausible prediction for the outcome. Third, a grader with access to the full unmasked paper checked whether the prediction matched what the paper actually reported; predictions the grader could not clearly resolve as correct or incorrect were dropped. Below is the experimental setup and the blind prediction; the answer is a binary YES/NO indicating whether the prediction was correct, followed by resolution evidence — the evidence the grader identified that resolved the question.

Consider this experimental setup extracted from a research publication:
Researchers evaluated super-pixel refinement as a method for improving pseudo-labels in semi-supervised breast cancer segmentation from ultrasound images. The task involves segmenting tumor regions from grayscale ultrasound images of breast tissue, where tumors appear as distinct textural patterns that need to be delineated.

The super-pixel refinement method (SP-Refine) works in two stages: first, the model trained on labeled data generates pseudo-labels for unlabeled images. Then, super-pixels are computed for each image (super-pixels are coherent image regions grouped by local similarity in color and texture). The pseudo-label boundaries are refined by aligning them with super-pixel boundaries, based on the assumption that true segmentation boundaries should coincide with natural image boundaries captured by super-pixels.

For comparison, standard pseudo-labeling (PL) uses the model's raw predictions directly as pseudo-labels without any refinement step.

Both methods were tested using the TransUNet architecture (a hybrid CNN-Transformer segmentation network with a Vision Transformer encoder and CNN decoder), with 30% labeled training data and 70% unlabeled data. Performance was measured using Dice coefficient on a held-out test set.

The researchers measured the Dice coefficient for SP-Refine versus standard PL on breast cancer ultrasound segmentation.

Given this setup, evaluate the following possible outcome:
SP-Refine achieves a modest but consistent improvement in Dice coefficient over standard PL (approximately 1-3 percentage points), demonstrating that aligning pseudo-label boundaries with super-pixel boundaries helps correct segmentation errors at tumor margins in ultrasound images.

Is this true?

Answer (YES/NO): YES